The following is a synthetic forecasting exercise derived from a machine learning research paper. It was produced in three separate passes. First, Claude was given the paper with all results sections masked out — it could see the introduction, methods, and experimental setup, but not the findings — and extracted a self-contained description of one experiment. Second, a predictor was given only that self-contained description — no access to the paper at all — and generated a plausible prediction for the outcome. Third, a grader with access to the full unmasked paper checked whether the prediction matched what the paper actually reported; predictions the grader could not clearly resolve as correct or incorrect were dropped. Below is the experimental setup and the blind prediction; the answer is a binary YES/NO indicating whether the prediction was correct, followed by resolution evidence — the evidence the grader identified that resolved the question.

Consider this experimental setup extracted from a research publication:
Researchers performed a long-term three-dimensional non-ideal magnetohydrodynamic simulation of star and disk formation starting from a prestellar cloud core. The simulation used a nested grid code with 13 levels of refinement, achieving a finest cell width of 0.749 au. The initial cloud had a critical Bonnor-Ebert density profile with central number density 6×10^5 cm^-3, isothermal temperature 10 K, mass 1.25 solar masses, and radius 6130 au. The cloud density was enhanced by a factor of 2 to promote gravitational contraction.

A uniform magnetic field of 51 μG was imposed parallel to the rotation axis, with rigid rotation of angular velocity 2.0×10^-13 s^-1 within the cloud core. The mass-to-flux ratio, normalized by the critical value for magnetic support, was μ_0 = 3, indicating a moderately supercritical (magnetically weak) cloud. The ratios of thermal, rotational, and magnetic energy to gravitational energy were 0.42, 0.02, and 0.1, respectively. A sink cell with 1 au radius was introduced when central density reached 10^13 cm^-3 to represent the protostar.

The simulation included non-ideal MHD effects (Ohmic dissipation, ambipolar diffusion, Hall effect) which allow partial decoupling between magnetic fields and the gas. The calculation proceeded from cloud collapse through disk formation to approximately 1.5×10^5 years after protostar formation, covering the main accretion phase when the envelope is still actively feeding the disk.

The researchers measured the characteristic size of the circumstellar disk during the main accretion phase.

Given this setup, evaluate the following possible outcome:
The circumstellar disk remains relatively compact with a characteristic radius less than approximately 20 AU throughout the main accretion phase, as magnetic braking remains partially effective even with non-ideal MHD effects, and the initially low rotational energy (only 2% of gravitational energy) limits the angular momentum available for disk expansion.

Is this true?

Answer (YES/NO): NO